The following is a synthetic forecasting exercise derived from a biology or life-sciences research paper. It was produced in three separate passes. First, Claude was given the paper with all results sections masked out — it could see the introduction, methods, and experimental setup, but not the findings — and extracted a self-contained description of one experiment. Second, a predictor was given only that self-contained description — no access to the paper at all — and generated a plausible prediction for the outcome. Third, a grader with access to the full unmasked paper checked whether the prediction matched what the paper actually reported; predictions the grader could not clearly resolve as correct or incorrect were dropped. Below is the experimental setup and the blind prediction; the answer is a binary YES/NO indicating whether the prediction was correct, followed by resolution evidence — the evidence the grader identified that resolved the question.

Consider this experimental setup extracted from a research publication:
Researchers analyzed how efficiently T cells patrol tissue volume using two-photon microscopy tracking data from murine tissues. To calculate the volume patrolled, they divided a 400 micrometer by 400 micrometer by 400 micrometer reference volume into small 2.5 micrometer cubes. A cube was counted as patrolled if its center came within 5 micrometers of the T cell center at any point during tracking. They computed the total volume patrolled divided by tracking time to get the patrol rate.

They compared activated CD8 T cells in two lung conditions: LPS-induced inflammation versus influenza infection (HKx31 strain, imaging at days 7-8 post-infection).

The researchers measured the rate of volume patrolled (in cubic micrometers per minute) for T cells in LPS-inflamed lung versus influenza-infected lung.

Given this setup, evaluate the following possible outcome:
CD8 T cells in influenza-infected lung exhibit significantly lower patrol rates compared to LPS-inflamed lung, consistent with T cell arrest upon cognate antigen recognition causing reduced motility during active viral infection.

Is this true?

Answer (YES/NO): NO